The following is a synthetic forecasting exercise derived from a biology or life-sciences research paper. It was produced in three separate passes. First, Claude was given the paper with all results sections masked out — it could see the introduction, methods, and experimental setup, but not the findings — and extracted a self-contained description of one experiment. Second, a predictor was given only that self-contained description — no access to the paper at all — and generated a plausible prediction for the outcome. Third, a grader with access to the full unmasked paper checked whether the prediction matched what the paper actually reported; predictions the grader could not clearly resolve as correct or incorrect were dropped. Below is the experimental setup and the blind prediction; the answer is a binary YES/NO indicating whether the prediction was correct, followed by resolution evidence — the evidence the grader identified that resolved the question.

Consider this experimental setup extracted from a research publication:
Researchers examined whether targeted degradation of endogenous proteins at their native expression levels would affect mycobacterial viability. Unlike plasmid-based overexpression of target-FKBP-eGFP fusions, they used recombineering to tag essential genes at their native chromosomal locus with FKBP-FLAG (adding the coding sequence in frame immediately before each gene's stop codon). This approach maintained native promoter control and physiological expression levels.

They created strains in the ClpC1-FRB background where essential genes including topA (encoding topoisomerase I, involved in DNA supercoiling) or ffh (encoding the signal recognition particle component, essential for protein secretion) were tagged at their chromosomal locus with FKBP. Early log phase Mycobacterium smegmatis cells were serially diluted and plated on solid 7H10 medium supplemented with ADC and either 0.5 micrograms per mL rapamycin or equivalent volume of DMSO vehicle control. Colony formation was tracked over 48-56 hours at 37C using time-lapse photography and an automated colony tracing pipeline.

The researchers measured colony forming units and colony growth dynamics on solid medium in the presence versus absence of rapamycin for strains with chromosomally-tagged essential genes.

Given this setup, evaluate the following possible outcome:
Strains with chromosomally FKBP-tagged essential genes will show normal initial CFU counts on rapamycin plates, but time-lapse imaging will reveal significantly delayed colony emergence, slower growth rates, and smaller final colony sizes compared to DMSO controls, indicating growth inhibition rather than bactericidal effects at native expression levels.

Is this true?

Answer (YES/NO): NO